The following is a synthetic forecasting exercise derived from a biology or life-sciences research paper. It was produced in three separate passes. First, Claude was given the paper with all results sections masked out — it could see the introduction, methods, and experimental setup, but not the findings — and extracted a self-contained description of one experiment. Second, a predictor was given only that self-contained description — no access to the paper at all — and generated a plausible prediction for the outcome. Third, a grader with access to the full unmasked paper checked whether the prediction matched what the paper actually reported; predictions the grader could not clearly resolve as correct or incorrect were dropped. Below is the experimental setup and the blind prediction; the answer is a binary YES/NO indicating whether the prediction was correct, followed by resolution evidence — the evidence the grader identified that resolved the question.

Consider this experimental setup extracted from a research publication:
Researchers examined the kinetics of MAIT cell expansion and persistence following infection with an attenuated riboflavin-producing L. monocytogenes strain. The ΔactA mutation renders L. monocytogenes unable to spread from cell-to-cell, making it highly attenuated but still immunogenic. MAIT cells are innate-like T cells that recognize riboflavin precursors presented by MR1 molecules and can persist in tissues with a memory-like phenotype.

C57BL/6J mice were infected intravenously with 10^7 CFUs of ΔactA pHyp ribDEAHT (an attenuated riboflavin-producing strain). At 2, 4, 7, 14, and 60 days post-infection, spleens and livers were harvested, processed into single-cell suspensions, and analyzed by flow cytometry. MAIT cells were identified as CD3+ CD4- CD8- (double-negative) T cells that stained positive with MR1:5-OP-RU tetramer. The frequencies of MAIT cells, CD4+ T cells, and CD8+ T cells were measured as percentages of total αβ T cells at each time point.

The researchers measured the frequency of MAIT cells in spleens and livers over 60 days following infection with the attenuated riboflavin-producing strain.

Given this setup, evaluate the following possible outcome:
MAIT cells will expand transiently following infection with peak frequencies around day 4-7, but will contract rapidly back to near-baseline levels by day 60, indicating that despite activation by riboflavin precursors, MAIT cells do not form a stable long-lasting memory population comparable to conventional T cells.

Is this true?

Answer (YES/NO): NO